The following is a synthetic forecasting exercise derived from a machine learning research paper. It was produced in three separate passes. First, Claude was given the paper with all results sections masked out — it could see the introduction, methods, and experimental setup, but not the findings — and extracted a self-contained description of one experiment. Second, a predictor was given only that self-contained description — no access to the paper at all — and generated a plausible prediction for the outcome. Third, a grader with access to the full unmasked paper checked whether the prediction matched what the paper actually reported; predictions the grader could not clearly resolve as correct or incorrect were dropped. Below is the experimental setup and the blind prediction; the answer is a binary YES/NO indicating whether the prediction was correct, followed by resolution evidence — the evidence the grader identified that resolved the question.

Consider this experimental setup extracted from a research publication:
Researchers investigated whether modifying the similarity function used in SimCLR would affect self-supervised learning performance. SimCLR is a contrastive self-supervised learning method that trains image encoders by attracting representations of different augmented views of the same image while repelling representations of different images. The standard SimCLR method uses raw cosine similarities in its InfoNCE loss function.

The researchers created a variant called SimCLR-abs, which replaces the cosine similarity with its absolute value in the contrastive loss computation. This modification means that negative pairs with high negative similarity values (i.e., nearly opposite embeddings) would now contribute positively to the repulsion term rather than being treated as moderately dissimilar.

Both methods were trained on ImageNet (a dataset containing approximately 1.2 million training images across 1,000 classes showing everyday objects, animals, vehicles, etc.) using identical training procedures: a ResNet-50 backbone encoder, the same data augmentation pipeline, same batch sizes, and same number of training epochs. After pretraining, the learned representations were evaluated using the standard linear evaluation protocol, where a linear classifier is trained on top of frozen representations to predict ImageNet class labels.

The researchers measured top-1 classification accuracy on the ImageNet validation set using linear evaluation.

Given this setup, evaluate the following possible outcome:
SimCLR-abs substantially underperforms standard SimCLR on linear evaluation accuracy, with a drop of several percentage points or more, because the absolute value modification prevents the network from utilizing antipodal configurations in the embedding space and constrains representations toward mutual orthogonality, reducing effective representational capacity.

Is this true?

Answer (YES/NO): NO